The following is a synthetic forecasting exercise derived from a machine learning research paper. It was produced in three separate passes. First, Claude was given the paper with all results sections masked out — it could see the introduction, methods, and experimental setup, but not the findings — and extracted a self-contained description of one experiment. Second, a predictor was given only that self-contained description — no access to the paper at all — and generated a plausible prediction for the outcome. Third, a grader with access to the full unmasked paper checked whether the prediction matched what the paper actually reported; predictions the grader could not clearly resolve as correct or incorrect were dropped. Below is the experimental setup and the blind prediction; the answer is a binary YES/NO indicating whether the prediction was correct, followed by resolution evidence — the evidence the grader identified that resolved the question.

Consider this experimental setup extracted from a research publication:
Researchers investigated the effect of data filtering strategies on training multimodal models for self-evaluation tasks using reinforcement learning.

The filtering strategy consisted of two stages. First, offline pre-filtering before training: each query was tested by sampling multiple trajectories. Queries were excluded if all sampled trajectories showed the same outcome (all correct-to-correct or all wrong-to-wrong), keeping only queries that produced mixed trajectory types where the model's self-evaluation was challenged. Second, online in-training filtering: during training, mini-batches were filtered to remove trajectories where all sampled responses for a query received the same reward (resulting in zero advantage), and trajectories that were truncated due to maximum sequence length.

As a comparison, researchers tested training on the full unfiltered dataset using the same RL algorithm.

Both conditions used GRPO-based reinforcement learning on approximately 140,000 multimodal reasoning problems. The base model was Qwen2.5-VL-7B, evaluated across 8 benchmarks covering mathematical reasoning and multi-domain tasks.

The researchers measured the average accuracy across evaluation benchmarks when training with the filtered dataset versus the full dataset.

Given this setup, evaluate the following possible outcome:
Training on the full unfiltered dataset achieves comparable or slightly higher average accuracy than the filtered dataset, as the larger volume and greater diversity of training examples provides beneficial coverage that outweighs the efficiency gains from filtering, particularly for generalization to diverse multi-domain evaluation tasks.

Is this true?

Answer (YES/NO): NO